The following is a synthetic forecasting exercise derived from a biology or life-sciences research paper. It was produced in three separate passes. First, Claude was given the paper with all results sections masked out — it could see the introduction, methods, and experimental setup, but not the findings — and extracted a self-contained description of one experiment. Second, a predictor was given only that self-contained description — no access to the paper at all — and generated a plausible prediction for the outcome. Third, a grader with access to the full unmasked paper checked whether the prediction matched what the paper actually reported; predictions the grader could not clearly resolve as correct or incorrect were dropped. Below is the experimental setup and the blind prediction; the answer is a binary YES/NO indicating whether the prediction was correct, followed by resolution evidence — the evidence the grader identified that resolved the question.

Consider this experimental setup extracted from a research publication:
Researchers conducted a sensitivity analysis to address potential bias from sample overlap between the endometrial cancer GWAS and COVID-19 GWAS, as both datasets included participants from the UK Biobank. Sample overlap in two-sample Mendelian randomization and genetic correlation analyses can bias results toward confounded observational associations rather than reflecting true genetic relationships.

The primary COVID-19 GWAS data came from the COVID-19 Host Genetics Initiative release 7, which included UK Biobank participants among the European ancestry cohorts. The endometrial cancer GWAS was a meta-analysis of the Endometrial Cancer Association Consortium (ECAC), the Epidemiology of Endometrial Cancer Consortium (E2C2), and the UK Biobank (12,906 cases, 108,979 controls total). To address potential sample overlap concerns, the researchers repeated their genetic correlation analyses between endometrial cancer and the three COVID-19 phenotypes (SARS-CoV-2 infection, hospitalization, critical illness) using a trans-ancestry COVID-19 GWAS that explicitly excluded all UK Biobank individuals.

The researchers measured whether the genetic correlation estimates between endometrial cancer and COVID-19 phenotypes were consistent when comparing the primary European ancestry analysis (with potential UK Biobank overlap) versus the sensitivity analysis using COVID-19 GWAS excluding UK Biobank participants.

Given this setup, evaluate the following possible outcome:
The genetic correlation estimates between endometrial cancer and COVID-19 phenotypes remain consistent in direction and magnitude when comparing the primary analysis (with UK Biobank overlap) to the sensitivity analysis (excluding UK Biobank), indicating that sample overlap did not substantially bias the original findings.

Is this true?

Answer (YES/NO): YES